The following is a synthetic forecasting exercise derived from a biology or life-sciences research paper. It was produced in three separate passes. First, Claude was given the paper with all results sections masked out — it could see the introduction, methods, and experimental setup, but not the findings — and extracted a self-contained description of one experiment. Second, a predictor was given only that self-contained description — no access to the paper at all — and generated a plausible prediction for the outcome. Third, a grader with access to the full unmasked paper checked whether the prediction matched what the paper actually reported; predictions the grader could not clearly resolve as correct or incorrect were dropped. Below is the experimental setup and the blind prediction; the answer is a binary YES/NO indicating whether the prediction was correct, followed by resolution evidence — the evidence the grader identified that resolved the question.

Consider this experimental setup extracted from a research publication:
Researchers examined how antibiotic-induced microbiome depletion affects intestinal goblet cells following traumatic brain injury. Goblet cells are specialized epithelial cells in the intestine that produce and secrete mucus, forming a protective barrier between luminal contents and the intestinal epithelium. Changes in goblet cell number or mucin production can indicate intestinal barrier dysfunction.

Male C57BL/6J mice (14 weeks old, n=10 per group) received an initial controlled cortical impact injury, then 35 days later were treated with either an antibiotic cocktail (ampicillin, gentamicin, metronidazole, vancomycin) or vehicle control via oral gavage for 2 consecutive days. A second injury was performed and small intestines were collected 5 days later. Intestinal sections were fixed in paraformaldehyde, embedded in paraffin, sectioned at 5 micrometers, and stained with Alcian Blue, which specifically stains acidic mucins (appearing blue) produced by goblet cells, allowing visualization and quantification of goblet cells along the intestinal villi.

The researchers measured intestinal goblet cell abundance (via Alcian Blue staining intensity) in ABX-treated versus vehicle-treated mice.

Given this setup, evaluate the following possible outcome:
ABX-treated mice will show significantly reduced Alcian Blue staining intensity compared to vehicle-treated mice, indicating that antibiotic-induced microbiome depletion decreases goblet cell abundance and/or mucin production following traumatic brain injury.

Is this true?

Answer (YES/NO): YES